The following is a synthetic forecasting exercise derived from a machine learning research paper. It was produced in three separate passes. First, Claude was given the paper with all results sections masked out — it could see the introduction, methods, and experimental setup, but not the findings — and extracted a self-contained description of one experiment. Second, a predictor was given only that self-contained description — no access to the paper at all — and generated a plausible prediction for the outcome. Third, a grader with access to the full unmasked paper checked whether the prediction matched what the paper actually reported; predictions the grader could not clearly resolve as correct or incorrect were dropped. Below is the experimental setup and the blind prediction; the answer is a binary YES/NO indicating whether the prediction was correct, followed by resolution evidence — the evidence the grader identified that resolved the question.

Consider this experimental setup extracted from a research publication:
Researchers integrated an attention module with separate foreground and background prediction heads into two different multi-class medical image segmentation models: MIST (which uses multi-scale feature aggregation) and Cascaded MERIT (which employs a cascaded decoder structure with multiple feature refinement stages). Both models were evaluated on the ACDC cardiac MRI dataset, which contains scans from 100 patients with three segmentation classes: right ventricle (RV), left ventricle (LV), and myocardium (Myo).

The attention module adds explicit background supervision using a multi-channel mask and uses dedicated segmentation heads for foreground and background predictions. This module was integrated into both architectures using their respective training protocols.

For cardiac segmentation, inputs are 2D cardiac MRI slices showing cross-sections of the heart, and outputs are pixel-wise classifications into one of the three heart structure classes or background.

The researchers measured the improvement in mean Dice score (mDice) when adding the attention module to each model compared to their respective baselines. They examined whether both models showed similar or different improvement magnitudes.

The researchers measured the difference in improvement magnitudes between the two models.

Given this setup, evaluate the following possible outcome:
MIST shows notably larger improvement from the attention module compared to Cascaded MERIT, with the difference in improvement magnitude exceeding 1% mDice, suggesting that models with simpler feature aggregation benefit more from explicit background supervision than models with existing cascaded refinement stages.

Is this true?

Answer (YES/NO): NO